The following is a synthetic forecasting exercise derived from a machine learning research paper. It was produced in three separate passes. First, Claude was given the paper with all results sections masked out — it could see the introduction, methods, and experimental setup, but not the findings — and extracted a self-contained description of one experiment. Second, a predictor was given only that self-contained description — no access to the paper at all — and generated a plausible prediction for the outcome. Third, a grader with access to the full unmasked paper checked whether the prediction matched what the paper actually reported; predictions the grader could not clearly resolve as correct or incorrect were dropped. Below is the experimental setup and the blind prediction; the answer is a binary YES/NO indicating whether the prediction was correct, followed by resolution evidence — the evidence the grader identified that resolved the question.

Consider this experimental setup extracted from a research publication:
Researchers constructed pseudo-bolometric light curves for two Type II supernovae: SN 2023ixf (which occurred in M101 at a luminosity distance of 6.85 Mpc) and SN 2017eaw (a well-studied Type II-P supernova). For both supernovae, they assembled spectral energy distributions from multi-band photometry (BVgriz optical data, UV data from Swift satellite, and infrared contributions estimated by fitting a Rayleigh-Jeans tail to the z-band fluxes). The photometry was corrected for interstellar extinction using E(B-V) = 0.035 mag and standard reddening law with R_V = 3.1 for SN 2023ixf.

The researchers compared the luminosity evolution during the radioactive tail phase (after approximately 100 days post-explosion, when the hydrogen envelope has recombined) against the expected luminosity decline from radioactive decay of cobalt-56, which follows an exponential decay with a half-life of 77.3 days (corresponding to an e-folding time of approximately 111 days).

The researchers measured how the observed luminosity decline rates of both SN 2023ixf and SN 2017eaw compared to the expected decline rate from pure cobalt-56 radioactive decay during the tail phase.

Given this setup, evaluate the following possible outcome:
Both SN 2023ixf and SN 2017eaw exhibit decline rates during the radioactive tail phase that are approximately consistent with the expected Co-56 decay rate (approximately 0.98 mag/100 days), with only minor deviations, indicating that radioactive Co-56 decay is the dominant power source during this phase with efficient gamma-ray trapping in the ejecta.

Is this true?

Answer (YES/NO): NO